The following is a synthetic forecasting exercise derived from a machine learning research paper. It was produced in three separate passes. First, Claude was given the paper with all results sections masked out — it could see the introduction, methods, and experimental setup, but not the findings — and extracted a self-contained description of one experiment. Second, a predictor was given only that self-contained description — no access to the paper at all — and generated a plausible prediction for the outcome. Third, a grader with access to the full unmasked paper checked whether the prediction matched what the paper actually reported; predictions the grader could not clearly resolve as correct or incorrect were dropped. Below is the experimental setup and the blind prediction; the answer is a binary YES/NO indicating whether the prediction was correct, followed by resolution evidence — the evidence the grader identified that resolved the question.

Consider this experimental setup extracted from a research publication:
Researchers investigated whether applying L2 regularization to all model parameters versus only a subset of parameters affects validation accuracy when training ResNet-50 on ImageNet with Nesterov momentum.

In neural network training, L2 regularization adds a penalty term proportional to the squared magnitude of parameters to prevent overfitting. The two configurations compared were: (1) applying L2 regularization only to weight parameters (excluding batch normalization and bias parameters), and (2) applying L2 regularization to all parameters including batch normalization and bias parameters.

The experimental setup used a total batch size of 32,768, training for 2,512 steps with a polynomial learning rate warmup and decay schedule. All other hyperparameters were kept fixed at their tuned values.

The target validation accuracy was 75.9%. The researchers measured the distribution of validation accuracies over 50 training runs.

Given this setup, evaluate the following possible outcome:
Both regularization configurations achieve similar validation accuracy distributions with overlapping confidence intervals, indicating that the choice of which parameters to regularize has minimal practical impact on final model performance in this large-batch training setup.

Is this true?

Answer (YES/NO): NO